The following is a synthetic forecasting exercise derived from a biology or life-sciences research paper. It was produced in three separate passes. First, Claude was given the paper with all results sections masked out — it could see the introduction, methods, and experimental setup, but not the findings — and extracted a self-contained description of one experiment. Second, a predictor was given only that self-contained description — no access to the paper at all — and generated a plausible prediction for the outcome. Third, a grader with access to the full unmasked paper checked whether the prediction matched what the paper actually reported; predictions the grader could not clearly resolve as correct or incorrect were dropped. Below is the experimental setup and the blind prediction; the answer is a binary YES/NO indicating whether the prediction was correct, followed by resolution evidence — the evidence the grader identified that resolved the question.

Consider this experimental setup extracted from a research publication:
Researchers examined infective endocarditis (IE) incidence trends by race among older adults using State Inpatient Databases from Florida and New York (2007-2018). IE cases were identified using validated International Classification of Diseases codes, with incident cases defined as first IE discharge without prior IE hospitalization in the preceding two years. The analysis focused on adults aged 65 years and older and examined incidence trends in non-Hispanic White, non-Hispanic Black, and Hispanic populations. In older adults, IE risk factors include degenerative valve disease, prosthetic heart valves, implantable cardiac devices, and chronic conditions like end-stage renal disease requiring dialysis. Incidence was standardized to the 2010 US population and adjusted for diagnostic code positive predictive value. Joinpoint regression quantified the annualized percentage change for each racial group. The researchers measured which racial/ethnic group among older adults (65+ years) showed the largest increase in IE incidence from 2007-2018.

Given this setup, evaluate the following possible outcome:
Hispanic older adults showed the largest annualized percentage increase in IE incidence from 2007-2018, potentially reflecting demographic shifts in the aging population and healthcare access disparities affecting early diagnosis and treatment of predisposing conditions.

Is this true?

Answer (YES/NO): NO